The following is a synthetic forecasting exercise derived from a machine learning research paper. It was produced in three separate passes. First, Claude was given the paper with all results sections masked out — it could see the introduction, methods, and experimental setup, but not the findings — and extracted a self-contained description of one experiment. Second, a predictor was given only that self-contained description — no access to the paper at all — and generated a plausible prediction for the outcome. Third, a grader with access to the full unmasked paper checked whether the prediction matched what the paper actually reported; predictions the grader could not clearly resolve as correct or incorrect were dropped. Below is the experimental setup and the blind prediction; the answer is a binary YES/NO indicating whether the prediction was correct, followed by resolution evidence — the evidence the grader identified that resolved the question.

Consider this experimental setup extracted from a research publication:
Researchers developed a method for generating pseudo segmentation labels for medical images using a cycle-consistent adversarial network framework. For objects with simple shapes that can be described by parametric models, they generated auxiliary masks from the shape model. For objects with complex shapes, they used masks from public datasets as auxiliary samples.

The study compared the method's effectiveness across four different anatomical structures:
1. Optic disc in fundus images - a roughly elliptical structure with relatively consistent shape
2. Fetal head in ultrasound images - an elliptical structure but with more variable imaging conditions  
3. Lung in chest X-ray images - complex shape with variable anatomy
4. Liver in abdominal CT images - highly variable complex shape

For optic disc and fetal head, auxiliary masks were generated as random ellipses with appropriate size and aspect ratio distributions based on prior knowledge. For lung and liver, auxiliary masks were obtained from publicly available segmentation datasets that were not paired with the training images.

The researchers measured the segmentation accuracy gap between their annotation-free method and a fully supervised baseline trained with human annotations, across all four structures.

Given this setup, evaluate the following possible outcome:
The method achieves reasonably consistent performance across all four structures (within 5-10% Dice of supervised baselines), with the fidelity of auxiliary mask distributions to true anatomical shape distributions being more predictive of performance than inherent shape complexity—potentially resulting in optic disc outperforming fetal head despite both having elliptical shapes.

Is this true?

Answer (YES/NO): NO